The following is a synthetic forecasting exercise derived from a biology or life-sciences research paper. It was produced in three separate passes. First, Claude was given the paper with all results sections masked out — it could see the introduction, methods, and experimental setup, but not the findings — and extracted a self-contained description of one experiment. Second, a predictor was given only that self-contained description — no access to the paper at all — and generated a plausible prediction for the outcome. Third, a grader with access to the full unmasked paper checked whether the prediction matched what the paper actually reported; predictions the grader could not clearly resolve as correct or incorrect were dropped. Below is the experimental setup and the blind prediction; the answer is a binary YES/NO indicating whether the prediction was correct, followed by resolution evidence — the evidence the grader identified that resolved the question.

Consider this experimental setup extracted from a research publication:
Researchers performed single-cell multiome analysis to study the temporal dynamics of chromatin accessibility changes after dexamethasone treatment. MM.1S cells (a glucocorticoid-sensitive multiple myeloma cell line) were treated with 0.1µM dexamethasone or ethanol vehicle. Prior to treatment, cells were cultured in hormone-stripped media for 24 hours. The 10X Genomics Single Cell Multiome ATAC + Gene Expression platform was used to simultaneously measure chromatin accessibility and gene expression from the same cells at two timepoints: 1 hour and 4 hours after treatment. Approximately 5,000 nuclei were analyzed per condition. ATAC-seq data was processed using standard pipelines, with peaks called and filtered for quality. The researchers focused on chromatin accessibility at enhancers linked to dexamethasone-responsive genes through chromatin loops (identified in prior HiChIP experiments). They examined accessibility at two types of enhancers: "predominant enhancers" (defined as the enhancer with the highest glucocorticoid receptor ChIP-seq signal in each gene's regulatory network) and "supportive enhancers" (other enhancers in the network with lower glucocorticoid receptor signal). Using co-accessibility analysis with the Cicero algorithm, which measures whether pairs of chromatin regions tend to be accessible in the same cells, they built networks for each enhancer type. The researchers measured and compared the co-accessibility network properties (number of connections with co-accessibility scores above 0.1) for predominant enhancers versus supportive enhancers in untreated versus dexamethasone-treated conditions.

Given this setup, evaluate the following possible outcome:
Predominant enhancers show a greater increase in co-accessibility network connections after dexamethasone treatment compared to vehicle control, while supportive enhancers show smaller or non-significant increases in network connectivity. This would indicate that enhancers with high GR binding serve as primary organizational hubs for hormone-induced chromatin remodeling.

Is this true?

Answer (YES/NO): YES